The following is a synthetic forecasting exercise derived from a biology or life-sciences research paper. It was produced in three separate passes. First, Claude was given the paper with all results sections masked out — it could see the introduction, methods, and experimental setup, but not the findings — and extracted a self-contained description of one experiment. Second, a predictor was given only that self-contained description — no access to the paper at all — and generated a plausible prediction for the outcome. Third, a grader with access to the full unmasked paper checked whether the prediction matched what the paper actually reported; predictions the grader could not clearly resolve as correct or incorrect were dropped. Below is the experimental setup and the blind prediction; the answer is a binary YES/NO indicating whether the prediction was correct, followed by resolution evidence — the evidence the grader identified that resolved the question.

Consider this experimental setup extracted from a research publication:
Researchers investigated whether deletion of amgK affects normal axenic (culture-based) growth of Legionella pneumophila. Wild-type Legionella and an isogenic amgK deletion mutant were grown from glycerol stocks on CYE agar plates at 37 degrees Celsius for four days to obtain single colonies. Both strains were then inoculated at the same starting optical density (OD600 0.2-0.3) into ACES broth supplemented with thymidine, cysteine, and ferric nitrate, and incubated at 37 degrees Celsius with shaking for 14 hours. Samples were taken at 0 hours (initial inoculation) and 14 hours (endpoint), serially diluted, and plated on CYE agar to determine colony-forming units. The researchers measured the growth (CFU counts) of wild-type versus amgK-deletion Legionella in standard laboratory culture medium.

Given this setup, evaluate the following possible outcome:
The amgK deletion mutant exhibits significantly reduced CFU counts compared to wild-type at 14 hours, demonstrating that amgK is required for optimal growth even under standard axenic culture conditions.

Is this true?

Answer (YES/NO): NO